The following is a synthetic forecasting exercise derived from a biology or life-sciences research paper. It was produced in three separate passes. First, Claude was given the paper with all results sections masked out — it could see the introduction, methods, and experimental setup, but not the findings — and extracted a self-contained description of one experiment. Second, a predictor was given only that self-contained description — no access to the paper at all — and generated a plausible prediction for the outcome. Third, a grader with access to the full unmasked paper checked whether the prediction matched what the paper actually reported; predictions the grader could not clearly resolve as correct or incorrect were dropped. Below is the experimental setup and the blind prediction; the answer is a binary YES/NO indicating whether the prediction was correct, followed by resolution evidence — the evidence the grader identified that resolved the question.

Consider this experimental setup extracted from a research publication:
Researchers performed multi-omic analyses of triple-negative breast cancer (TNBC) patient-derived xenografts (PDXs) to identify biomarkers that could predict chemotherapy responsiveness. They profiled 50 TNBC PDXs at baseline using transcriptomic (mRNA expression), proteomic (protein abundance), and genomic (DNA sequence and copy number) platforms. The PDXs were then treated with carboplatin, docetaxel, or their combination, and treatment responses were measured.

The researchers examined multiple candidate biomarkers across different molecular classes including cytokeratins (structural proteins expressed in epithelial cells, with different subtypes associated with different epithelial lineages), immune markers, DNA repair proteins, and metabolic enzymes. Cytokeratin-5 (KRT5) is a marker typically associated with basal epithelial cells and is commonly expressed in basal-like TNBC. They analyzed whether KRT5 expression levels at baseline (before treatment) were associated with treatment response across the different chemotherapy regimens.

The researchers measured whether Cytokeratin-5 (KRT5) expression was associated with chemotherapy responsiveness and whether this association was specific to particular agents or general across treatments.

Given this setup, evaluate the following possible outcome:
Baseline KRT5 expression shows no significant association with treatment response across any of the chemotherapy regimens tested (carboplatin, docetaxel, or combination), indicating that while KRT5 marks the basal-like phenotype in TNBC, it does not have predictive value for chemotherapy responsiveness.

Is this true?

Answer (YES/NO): NO